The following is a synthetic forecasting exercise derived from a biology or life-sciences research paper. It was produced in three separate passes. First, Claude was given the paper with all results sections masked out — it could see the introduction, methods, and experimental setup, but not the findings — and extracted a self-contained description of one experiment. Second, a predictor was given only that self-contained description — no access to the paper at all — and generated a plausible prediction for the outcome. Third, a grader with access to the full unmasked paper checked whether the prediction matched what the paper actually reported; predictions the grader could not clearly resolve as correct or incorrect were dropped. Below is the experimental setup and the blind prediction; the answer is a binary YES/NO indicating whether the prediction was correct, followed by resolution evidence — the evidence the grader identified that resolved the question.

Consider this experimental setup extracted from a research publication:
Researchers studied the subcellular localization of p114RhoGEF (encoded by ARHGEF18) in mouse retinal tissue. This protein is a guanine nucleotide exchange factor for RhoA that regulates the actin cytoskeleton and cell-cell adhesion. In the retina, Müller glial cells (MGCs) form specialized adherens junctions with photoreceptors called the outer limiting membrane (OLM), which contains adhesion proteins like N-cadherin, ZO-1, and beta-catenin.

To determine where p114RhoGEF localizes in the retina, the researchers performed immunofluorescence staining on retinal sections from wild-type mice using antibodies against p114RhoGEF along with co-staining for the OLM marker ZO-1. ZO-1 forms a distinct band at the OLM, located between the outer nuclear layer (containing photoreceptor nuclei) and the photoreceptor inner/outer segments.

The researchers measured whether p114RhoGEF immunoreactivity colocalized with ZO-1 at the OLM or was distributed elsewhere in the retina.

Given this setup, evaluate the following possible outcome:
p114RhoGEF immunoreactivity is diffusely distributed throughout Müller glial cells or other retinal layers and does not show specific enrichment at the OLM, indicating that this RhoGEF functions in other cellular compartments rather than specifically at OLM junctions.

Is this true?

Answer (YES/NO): NO